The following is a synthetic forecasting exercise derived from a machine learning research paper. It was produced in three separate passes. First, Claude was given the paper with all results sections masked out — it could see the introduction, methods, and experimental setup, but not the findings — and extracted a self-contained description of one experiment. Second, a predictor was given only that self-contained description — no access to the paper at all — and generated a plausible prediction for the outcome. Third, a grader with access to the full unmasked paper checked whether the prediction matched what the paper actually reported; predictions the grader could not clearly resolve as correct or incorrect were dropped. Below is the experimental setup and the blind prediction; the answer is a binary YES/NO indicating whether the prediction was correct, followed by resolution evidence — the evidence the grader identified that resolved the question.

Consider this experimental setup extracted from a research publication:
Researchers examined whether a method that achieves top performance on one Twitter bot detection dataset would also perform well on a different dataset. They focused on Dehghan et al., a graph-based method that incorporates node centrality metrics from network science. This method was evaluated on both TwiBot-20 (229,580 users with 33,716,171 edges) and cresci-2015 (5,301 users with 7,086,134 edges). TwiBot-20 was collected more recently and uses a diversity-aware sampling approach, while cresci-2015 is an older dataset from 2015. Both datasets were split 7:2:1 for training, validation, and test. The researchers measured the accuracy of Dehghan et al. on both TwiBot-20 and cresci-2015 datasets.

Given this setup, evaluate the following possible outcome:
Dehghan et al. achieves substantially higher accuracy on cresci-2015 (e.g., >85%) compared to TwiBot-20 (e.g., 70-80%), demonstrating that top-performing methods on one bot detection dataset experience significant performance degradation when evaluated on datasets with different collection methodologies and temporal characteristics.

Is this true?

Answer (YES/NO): NO